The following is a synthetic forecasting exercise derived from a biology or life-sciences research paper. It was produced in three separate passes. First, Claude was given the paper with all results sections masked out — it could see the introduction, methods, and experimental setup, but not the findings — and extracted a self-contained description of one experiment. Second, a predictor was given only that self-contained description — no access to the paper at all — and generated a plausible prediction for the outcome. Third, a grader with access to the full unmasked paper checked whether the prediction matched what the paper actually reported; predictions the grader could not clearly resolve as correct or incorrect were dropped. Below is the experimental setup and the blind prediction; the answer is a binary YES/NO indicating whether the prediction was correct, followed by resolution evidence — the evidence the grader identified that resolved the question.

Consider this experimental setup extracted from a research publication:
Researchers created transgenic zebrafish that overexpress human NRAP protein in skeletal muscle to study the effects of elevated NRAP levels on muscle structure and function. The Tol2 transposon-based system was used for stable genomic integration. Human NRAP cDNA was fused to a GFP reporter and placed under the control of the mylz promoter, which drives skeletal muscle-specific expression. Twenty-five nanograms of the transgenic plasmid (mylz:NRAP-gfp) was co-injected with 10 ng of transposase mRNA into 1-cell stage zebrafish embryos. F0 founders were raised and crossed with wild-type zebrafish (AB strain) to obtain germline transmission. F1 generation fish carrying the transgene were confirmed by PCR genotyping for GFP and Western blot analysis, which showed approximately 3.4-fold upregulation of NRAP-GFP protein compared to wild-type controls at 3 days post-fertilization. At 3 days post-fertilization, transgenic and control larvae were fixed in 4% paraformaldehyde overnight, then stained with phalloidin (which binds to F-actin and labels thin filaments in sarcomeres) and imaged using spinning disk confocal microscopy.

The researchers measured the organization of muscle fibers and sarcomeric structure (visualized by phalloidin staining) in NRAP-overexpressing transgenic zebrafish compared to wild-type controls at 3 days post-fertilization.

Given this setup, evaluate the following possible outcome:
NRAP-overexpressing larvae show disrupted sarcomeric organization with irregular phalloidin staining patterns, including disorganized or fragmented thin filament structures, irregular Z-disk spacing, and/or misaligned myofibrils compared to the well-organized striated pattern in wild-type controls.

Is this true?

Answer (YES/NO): YES